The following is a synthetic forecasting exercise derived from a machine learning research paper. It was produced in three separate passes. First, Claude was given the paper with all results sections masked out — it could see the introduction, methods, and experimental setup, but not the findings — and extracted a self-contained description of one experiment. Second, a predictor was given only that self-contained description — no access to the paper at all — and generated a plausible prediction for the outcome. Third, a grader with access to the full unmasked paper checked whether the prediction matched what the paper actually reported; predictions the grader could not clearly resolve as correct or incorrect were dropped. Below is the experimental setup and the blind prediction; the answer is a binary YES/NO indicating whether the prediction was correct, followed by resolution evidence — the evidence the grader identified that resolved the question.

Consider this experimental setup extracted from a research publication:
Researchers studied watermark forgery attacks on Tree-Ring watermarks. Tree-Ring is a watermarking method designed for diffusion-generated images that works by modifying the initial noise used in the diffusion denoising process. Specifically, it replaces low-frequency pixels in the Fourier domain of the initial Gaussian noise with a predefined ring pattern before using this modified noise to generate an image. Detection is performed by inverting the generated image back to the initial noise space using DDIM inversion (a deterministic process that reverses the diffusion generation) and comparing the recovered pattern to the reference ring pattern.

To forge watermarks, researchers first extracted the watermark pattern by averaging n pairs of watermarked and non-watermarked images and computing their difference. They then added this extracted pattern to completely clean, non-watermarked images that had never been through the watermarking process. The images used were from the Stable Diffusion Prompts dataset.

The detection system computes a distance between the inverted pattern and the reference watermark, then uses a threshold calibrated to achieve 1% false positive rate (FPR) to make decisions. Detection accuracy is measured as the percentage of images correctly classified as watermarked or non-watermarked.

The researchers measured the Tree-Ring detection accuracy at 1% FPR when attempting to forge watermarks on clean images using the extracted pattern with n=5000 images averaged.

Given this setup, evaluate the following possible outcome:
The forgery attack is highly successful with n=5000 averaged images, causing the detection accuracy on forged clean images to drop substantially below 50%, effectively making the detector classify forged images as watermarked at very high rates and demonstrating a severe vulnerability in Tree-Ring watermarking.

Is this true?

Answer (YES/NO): YES